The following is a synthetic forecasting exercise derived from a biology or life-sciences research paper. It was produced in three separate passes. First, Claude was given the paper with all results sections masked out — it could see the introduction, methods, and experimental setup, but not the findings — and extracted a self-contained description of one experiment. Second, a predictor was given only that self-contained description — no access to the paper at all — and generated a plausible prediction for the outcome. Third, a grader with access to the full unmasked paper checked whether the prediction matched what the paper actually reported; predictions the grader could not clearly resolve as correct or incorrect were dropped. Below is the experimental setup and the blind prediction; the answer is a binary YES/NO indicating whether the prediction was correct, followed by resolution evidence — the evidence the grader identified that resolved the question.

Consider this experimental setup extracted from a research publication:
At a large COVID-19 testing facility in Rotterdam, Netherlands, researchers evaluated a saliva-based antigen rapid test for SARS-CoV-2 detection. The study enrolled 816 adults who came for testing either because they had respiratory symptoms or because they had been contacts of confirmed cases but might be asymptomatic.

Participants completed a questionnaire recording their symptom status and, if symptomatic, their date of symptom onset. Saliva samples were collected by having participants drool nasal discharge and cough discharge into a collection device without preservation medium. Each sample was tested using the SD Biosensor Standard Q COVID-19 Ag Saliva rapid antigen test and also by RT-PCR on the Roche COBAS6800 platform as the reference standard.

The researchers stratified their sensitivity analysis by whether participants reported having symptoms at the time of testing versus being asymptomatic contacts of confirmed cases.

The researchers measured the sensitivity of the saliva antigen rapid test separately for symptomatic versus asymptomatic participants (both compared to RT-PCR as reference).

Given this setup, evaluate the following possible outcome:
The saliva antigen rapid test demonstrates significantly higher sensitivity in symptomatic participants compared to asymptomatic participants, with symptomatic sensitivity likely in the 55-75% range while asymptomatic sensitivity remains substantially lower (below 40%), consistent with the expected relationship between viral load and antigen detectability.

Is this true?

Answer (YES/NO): NO